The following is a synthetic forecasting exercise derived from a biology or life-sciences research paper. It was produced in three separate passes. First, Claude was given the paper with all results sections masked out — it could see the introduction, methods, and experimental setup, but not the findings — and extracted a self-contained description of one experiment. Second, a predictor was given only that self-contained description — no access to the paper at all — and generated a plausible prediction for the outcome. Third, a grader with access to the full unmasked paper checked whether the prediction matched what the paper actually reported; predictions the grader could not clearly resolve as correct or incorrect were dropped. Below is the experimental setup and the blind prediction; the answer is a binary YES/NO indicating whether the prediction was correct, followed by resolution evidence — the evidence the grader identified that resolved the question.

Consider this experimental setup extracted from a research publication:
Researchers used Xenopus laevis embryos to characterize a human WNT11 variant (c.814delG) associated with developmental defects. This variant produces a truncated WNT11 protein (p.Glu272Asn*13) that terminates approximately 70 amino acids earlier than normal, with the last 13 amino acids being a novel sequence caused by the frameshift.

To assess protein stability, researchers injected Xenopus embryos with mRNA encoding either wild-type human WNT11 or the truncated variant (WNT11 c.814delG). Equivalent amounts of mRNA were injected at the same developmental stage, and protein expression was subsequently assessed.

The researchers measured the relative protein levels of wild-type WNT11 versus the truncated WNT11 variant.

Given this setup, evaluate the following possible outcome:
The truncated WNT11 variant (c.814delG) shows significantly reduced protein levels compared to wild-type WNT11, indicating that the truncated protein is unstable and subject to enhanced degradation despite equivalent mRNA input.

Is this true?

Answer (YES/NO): YES